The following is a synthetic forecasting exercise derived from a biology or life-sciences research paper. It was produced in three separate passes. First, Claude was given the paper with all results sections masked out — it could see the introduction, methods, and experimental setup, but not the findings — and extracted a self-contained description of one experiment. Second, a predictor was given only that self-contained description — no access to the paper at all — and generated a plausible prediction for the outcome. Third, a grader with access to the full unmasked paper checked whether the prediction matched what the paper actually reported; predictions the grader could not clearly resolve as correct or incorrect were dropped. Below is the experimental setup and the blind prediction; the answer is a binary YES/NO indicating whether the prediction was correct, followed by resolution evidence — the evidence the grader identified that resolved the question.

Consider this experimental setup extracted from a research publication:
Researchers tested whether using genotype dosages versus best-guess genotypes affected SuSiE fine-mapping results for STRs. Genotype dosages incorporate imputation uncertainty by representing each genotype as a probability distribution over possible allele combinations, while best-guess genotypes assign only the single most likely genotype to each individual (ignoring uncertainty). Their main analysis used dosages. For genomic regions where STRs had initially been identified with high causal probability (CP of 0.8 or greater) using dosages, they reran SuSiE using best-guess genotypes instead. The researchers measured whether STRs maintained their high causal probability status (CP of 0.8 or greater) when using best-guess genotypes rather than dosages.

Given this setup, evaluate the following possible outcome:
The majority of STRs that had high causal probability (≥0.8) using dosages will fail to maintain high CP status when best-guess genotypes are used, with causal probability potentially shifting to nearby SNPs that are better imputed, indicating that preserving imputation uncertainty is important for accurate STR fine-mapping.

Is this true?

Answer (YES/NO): NO